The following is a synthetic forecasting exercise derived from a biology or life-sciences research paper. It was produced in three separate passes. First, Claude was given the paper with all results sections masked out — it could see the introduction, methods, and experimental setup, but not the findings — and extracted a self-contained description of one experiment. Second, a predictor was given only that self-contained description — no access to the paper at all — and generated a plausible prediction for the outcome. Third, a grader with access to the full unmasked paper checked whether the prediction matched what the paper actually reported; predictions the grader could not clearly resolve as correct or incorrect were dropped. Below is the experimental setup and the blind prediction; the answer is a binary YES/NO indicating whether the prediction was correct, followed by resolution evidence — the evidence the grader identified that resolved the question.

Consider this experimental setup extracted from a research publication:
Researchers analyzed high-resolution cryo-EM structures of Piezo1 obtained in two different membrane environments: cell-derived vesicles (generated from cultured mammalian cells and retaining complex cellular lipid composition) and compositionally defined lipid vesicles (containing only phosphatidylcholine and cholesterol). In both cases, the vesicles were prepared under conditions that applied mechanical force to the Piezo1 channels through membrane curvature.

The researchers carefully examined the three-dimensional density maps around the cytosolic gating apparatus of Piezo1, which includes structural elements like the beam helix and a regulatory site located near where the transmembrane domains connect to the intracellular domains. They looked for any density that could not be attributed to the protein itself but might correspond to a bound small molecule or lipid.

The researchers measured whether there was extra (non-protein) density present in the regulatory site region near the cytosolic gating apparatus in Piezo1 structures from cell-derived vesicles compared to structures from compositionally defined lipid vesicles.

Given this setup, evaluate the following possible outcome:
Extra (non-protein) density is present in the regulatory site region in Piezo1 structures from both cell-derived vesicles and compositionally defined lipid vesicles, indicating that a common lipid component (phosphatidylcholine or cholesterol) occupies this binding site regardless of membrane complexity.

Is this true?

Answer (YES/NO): NO